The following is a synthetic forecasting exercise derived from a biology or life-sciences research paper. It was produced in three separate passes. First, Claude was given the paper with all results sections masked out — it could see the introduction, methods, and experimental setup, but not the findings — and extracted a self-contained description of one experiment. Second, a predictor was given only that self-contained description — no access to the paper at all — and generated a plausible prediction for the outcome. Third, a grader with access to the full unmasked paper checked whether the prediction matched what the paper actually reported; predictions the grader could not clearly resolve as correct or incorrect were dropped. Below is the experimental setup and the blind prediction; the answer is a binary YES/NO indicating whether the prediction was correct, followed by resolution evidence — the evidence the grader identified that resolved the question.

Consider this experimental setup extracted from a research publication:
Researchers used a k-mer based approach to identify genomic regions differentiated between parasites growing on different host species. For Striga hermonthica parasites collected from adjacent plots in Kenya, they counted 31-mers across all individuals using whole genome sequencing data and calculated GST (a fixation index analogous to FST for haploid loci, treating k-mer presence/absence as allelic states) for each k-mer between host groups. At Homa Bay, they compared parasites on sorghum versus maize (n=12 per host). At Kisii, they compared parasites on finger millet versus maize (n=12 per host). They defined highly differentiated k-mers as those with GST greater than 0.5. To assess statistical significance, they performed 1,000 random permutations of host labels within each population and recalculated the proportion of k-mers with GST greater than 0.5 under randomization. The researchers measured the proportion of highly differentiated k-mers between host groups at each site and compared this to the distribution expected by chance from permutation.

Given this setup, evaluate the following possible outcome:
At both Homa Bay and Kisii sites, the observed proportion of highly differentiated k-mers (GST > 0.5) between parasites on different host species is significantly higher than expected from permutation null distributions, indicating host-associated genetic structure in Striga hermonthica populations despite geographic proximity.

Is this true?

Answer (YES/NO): YES